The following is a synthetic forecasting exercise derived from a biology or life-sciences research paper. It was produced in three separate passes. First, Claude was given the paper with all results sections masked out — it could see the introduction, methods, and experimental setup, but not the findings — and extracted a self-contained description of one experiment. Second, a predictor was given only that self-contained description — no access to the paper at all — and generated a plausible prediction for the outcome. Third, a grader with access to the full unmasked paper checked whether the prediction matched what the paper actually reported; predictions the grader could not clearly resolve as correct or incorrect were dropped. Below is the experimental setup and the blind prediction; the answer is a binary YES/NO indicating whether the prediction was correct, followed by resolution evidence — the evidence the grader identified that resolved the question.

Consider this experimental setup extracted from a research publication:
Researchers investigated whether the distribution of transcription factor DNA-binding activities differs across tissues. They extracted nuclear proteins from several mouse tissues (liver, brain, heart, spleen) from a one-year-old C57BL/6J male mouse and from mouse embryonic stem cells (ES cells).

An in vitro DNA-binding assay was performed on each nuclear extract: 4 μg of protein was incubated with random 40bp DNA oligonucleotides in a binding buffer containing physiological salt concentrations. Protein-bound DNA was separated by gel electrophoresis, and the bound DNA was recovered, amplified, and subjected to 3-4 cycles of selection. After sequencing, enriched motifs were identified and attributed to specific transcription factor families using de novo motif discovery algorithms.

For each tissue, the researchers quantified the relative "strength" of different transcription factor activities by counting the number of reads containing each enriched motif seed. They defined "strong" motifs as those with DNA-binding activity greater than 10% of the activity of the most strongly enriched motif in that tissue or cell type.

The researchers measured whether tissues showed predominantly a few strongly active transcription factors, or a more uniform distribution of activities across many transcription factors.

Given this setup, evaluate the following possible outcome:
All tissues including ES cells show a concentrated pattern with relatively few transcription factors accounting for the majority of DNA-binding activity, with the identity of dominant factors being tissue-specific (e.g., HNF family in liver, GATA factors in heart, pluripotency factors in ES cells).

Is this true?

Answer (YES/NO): YES